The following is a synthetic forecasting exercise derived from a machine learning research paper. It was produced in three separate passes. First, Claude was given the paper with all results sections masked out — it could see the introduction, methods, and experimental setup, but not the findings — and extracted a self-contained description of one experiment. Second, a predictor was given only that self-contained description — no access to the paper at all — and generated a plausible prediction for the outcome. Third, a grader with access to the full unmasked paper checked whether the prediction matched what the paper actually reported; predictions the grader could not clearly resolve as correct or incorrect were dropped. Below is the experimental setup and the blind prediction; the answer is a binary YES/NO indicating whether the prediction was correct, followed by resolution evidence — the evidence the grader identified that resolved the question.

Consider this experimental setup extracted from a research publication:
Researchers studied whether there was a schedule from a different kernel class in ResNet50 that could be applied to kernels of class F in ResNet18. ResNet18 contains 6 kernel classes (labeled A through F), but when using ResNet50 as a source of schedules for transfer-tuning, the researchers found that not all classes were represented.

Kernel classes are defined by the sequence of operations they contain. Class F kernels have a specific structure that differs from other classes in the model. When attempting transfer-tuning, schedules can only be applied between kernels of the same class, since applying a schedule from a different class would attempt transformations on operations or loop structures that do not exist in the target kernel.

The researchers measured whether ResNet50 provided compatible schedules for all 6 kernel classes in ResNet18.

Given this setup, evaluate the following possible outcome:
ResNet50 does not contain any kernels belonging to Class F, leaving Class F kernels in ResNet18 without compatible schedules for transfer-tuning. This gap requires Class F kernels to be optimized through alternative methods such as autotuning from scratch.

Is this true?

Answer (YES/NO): NO